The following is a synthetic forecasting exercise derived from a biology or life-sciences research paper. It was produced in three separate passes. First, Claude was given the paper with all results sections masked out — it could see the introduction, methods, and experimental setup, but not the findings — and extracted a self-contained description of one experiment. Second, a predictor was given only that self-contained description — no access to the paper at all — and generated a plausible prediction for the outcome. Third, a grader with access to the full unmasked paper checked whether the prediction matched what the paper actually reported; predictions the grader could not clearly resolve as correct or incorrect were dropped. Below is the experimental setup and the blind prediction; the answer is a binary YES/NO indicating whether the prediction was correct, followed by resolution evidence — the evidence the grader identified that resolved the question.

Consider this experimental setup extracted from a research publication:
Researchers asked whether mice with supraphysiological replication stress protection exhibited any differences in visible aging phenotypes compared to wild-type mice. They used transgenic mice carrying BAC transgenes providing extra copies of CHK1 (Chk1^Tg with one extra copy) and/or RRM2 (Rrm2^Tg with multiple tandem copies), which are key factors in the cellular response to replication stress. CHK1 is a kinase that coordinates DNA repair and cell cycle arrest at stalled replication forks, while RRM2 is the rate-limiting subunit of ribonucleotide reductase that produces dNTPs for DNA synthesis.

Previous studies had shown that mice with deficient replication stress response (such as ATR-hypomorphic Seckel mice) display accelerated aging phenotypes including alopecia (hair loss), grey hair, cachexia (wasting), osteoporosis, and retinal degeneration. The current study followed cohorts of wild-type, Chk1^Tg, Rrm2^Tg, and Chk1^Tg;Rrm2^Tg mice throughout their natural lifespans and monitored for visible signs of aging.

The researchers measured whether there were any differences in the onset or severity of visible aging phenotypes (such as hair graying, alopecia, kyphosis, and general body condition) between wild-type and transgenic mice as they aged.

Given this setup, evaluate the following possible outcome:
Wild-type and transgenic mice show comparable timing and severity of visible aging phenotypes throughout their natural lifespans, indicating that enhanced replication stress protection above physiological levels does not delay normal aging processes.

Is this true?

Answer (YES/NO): YES